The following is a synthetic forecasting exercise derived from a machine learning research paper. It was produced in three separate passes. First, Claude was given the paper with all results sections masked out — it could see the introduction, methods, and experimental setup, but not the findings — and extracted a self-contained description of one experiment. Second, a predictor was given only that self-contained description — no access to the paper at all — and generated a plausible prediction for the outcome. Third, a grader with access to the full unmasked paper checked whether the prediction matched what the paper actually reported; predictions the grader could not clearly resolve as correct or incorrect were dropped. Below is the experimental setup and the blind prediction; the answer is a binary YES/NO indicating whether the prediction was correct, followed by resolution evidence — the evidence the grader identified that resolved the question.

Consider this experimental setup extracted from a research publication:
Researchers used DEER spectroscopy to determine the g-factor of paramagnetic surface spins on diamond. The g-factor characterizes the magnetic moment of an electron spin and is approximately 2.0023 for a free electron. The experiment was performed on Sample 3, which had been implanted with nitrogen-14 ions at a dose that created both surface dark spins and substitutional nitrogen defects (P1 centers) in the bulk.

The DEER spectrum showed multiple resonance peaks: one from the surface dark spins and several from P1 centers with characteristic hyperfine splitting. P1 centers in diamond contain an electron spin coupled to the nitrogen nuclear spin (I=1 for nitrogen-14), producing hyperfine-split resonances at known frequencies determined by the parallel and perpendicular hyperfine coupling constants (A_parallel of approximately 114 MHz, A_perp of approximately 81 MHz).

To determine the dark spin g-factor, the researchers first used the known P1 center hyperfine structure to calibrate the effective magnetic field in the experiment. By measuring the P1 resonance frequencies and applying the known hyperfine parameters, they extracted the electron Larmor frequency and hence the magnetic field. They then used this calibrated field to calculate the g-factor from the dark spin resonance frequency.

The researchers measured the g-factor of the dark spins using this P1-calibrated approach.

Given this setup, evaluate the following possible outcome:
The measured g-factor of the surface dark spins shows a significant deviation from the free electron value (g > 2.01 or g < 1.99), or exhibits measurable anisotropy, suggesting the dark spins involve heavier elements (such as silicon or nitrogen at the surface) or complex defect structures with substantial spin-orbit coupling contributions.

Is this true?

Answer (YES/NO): NO